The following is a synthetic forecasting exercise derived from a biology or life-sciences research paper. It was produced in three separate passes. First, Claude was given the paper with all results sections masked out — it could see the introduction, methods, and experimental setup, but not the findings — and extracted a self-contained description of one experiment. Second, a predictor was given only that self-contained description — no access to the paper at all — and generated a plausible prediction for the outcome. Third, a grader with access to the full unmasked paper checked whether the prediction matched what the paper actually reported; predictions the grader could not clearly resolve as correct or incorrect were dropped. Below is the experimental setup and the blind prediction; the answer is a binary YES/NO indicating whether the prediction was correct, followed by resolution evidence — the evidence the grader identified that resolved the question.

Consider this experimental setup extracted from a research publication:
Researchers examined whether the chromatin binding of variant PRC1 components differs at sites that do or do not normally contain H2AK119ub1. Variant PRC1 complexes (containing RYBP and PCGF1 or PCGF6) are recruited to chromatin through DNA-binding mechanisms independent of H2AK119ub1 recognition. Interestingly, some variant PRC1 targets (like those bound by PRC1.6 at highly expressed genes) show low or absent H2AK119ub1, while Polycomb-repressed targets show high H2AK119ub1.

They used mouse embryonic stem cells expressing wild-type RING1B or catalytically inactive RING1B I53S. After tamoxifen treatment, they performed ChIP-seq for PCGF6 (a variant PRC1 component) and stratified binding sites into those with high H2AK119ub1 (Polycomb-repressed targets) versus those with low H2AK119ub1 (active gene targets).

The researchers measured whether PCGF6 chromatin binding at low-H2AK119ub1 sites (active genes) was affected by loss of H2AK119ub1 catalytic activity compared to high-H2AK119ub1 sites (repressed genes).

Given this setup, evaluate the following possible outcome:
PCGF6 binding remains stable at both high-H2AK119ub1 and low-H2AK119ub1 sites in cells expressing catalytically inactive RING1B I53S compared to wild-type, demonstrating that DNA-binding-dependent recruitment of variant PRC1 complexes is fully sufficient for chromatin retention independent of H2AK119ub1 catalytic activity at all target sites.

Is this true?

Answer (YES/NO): NO